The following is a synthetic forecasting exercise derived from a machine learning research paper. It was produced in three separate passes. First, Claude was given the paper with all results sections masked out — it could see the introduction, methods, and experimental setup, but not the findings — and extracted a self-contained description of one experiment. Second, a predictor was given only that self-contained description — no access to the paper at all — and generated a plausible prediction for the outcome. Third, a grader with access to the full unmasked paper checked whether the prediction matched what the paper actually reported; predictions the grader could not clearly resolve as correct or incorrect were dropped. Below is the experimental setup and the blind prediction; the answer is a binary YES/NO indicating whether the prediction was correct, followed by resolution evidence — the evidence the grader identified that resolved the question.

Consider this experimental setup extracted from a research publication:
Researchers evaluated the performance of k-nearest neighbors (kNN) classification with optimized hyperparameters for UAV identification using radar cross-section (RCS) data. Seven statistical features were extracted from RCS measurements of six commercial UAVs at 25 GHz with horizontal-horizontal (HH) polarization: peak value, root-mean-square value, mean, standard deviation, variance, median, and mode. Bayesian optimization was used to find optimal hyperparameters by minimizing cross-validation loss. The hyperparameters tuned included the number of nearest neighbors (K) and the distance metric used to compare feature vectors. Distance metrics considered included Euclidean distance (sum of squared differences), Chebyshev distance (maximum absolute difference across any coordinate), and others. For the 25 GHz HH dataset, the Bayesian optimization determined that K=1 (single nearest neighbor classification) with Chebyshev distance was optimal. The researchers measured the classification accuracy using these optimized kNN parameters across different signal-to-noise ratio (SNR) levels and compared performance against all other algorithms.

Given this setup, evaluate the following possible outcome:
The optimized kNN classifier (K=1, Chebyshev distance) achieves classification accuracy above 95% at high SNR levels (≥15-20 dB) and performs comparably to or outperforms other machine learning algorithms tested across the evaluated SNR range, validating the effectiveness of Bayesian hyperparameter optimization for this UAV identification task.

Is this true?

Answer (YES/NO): NO